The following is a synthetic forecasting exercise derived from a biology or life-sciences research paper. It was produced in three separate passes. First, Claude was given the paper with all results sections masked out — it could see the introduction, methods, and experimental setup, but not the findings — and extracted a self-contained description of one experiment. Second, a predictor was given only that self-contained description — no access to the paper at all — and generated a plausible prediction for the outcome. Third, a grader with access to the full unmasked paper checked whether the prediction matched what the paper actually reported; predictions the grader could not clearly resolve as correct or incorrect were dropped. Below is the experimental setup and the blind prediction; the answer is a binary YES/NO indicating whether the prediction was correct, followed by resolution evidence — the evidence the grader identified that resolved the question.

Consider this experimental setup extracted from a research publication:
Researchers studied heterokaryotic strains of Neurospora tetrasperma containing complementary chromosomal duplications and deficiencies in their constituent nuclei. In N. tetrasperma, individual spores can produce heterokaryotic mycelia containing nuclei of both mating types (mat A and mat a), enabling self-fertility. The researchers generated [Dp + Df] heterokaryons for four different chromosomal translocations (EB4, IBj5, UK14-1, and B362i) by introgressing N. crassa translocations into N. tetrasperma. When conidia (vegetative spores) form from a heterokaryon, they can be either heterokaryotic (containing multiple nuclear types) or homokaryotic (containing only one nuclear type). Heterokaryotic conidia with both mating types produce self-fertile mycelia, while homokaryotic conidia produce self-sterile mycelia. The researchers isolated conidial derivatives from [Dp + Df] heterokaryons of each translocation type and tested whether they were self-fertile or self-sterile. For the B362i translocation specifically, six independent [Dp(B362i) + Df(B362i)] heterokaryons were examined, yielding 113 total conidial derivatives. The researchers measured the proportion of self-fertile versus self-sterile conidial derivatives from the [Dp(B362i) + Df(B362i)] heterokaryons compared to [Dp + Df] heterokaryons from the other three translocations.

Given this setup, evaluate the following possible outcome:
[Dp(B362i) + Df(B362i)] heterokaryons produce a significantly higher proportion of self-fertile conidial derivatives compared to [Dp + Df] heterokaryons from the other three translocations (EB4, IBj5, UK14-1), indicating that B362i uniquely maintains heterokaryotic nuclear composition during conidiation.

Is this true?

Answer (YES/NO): NO